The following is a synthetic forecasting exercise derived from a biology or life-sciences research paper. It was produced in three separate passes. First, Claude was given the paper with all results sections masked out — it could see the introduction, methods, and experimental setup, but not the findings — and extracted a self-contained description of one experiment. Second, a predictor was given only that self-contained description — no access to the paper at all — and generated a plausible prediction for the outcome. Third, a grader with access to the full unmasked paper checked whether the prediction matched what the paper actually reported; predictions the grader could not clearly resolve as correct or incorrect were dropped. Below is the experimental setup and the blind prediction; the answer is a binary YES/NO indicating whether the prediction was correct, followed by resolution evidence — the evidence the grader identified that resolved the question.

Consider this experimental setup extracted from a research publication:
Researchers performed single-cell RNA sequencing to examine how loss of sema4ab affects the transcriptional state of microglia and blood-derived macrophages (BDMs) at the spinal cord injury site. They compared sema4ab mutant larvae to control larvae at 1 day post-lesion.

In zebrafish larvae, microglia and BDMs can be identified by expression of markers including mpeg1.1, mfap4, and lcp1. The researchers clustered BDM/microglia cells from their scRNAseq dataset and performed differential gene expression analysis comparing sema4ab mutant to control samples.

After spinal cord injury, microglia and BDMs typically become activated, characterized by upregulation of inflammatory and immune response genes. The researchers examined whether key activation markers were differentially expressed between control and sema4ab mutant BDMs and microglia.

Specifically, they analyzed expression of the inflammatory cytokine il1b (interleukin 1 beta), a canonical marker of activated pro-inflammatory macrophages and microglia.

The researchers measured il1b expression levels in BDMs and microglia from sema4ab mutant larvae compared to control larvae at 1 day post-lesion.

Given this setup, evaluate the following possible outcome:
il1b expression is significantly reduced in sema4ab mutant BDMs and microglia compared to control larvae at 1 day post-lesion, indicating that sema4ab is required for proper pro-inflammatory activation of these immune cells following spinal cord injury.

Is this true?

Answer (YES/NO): YES